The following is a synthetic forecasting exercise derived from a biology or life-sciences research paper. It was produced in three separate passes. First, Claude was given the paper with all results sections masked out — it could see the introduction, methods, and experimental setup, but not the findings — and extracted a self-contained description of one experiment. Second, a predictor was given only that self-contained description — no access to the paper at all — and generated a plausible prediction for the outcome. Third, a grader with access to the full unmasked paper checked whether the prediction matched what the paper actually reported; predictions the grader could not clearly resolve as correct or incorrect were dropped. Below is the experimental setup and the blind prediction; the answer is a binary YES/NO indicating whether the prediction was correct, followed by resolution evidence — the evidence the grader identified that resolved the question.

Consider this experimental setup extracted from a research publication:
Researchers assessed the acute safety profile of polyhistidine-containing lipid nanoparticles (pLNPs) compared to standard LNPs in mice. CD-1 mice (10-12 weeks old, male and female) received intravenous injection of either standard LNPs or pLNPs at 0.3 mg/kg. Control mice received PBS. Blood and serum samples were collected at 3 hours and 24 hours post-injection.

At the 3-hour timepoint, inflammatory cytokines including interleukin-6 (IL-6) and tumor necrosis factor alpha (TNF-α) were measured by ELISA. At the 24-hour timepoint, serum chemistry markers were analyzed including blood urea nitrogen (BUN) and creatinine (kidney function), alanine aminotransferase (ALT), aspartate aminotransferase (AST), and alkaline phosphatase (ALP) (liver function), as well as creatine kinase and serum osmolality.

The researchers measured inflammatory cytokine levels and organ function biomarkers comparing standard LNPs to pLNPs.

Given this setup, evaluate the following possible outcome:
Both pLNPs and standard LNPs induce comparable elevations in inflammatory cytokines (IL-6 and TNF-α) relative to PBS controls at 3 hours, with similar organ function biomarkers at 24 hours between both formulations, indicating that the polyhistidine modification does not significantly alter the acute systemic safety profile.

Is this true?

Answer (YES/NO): NO